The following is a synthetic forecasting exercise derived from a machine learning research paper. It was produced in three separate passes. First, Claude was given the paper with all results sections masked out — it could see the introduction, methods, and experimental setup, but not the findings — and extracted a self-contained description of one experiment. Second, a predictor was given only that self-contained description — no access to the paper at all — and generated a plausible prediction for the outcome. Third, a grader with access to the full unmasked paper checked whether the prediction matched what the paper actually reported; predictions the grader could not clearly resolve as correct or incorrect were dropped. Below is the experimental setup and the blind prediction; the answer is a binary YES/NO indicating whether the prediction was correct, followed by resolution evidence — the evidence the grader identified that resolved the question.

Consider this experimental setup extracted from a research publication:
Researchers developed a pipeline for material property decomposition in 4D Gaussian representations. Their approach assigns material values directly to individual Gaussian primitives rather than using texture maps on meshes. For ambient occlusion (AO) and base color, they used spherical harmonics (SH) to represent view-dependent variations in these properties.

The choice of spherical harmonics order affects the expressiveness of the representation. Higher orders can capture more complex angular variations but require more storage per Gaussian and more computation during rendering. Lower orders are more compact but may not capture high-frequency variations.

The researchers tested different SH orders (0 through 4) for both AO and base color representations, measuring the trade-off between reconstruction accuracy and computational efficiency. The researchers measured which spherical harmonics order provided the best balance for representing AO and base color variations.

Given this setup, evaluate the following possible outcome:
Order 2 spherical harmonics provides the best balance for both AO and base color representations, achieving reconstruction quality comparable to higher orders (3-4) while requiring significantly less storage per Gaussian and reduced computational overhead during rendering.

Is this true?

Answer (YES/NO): NO